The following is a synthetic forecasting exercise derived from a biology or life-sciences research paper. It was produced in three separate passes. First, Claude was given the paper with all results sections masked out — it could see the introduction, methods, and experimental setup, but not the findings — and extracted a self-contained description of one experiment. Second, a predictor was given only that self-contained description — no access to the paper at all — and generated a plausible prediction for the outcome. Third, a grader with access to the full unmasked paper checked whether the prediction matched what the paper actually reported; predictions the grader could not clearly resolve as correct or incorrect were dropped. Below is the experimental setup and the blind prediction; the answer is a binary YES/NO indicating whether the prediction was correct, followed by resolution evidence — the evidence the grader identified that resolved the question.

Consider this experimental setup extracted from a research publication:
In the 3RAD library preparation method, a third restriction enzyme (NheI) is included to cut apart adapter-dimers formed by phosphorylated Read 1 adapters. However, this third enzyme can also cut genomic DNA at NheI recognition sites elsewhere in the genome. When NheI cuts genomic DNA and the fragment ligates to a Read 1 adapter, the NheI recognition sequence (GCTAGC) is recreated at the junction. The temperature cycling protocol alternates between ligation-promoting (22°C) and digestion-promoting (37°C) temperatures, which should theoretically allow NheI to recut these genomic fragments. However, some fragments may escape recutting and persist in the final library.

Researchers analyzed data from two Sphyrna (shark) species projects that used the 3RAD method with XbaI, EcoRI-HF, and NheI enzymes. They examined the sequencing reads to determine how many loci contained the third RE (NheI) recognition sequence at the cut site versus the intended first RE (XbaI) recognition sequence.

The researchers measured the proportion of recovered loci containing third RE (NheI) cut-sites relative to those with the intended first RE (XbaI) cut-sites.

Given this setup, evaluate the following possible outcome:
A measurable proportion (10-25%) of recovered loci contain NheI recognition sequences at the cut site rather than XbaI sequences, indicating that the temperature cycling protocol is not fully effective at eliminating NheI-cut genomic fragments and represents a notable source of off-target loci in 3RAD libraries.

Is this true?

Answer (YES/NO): YES